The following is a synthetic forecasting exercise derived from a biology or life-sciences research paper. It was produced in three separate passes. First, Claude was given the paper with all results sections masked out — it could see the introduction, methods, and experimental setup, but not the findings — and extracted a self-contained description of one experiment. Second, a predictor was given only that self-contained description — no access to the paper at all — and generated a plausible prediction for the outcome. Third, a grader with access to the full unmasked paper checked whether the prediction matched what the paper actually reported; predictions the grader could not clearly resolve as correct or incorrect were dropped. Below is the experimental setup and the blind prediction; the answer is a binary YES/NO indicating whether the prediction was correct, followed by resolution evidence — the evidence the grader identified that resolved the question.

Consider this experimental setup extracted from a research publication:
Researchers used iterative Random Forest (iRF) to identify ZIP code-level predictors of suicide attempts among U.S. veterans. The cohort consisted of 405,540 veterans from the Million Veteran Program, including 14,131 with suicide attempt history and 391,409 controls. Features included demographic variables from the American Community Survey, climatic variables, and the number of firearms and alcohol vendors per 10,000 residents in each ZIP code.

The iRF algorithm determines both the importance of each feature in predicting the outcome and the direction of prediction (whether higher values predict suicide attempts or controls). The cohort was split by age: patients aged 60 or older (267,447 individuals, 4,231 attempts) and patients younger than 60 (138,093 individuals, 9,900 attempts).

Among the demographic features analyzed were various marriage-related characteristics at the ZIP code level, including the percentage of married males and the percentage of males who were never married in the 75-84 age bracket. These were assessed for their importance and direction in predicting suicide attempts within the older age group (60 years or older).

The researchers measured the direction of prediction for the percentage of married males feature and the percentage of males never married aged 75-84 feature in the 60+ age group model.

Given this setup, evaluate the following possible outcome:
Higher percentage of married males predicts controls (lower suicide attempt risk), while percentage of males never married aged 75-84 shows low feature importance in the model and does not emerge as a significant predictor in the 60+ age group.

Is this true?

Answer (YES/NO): NO